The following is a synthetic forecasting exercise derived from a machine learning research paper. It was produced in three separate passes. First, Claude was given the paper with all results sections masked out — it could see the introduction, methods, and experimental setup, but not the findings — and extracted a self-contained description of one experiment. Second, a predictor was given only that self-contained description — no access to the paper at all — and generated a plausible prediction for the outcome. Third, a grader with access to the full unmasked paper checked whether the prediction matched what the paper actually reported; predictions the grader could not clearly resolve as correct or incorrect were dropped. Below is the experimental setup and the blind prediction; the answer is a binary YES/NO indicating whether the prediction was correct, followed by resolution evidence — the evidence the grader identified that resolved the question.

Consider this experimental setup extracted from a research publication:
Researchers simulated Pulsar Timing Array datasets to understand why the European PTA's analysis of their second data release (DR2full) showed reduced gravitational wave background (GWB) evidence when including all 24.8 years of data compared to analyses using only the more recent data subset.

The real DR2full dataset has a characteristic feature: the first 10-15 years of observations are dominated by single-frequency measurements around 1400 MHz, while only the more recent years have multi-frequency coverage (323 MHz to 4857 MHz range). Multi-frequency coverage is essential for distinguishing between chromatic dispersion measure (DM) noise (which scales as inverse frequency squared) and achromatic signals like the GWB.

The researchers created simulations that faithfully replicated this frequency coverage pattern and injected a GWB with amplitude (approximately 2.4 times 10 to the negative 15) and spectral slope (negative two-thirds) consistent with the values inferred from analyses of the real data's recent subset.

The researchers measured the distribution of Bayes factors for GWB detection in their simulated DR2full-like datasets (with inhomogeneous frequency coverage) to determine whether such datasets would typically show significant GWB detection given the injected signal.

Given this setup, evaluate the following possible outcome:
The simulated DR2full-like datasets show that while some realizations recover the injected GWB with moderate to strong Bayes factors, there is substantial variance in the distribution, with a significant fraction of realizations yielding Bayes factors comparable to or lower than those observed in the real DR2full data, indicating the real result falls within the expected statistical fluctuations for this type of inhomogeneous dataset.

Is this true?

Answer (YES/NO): YES